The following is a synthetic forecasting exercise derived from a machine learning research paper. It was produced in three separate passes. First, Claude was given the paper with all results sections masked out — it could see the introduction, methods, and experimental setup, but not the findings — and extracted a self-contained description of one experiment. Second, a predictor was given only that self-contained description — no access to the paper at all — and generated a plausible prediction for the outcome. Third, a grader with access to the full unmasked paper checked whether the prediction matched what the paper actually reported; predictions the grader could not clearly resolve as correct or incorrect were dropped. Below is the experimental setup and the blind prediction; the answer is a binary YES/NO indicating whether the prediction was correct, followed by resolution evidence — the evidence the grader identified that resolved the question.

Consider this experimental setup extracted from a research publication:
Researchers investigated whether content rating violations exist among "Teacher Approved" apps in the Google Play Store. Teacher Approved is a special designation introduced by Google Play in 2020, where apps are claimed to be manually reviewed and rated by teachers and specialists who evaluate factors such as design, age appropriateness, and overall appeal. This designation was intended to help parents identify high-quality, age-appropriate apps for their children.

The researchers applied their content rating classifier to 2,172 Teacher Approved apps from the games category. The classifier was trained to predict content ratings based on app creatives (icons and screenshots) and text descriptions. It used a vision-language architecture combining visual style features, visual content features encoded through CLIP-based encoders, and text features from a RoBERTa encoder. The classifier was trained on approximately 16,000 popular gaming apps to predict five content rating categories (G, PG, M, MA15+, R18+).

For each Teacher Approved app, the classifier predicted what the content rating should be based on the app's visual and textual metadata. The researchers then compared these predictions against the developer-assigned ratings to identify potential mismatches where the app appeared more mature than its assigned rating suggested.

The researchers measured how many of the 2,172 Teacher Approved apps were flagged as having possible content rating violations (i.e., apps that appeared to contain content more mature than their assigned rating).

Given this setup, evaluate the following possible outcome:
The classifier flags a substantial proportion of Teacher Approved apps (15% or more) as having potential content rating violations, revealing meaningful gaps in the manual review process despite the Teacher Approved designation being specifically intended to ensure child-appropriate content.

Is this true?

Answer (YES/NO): NO